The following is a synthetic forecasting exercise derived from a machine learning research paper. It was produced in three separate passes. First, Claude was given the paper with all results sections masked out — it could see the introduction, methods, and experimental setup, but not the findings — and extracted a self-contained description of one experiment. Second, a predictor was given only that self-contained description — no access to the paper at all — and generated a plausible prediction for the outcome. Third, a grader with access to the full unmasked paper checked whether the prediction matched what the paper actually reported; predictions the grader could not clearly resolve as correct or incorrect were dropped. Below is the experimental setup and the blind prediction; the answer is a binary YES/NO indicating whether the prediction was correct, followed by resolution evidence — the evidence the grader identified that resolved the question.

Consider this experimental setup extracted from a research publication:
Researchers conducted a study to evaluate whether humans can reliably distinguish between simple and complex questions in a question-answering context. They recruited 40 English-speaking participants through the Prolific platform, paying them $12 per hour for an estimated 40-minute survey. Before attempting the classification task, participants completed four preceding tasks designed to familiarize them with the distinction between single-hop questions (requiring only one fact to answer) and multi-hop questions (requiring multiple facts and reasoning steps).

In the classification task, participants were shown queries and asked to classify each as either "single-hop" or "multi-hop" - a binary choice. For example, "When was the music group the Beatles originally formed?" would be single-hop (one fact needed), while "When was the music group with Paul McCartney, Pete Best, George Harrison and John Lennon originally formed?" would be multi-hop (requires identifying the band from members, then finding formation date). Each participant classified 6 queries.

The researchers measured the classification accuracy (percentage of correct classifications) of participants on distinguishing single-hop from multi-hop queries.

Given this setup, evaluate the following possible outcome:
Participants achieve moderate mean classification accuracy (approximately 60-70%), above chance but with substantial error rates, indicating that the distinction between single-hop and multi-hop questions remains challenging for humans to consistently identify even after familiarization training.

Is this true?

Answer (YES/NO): YES